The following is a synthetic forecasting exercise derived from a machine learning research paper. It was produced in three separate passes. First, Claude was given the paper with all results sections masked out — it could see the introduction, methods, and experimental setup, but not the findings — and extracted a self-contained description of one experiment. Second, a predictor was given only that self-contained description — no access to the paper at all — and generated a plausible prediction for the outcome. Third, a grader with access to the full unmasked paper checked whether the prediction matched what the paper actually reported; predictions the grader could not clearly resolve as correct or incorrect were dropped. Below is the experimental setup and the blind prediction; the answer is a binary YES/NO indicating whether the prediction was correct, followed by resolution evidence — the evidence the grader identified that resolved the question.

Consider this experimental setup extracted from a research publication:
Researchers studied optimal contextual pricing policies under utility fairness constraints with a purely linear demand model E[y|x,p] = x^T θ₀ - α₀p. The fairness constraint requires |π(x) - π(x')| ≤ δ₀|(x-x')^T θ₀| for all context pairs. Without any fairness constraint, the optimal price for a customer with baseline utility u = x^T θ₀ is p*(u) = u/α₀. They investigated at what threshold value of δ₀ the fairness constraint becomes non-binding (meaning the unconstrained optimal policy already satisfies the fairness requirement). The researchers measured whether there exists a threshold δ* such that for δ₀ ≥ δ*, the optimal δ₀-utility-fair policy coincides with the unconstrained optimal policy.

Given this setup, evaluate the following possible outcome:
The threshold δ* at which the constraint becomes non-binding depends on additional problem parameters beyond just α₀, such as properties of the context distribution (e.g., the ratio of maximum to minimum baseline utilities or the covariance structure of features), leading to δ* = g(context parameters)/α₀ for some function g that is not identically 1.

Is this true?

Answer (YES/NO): NO